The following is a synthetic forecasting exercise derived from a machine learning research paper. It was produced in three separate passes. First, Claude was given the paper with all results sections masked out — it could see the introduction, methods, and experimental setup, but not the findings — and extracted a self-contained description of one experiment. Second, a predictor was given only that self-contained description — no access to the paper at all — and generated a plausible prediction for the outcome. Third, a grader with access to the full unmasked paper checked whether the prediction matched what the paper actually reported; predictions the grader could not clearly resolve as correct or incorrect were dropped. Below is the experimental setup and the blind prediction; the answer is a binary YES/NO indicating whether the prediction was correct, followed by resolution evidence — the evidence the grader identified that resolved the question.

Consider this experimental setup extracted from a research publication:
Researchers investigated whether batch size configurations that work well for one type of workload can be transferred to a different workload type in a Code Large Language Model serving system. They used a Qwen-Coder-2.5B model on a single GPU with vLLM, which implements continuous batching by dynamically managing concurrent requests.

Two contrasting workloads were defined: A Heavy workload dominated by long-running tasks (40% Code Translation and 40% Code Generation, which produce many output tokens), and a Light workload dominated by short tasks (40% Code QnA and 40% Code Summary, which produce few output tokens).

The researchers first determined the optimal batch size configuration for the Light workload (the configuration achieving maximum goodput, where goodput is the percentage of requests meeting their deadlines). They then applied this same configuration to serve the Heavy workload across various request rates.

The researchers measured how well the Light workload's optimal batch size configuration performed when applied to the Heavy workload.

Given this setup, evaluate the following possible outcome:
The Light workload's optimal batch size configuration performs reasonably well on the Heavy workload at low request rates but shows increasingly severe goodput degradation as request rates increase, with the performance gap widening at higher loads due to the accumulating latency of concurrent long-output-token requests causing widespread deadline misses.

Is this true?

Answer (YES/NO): NO